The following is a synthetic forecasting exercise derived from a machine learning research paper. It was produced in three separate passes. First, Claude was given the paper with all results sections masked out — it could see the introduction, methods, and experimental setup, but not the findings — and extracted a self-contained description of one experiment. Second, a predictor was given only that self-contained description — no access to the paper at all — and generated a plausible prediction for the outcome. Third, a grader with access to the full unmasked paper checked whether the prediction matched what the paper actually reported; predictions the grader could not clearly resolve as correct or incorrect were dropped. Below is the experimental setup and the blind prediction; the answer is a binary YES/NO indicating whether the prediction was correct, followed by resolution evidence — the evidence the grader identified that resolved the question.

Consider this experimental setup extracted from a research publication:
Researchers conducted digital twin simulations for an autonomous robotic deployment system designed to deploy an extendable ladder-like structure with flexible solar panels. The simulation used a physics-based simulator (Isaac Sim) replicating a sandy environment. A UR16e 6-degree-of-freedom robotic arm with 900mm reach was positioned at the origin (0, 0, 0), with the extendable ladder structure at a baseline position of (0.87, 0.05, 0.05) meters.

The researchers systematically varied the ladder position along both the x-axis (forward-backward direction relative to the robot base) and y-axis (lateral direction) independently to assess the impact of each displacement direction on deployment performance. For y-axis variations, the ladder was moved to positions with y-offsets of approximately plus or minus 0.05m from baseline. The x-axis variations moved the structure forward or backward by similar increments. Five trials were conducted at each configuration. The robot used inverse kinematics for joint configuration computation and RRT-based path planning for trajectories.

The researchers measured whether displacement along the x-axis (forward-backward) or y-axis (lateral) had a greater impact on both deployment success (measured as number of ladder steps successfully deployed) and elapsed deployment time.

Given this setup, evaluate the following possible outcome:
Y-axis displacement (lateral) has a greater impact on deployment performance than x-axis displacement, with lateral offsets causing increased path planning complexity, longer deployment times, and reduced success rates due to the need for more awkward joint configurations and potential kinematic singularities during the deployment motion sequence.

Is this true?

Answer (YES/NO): NO